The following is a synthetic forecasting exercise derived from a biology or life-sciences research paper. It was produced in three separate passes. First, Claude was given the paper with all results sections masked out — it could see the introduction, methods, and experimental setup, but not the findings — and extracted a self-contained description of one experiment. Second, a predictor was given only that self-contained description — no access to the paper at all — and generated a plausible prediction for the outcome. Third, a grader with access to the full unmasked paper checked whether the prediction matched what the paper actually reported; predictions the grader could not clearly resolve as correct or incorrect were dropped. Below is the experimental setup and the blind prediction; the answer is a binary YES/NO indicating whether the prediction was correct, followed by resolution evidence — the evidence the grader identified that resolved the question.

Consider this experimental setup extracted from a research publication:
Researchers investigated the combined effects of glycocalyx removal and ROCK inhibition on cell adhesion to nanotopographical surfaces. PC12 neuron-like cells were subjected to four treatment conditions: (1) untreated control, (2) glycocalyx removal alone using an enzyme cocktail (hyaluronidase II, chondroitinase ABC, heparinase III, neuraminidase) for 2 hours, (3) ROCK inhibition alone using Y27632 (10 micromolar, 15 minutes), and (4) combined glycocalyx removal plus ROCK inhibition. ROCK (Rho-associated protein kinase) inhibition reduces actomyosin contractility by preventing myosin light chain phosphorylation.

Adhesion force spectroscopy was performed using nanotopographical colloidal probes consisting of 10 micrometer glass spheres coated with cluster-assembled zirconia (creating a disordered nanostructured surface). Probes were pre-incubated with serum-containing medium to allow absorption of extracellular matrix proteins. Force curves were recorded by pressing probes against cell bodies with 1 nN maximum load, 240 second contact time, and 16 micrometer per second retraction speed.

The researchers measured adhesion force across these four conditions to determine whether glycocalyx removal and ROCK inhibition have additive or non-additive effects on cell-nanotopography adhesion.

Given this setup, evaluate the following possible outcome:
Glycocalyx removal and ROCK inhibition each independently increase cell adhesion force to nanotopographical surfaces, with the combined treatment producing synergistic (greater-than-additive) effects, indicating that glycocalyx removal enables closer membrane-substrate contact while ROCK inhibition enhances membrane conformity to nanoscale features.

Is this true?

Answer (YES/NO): NO